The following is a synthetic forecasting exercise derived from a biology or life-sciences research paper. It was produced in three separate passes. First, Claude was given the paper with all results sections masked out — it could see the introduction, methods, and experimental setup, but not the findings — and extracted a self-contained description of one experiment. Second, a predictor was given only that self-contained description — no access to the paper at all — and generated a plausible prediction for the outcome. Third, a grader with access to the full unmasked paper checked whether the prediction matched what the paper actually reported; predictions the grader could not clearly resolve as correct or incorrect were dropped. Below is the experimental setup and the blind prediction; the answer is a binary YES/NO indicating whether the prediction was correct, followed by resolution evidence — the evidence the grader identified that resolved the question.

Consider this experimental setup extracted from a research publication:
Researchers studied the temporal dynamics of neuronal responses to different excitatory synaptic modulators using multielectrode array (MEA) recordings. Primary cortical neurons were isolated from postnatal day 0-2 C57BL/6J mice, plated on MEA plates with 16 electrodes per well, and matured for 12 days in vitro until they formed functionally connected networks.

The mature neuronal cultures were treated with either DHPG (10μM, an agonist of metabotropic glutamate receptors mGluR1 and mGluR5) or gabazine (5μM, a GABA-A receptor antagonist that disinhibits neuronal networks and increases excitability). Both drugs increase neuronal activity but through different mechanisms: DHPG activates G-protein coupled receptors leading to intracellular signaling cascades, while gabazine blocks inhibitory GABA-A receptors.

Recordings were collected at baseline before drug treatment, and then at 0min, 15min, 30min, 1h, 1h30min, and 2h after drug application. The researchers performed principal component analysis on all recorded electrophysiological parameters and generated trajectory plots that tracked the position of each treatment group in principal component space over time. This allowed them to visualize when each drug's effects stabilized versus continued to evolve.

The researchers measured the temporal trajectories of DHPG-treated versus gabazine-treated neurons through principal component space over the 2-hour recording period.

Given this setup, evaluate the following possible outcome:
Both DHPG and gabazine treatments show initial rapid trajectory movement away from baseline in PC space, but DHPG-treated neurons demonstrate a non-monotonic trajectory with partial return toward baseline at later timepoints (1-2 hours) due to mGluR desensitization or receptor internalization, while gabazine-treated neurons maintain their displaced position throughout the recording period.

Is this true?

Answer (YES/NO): NO